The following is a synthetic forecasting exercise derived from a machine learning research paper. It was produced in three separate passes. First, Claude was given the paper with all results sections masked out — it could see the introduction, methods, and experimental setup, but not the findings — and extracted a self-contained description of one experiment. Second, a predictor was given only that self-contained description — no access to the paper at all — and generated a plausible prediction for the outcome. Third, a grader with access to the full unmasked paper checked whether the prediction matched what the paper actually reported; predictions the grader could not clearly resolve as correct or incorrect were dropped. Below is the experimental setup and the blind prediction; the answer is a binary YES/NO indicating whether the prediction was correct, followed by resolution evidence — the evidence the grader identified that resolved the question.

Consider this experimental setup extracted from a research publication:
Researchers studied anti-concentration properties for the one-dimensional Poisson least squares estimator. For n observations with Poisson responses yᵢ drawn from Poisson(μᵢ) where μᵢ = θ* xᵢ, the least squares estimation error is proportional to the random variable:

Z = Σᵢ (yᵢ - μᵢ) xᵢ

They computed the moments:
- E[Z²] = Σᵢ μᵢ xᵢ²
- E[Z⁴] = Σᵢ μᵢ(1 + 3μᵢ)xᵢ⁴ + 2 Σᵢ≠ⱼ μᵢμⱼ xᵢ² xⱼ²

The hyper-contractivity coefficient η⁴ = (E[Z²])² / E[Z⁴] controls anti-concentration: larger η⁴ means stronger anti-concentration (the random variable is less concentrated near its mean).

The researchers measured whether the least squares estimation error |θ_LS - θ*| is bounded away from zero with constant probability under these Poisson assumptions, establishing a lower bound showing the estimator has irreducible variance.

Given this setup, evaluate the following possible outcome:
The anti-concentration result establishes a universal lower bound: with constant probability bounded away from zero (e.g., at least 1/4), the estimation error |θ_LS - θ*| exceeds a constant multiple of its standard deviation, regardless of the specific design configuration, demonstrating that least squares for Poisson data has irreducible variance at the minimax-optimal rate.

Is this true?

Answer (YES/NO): NO